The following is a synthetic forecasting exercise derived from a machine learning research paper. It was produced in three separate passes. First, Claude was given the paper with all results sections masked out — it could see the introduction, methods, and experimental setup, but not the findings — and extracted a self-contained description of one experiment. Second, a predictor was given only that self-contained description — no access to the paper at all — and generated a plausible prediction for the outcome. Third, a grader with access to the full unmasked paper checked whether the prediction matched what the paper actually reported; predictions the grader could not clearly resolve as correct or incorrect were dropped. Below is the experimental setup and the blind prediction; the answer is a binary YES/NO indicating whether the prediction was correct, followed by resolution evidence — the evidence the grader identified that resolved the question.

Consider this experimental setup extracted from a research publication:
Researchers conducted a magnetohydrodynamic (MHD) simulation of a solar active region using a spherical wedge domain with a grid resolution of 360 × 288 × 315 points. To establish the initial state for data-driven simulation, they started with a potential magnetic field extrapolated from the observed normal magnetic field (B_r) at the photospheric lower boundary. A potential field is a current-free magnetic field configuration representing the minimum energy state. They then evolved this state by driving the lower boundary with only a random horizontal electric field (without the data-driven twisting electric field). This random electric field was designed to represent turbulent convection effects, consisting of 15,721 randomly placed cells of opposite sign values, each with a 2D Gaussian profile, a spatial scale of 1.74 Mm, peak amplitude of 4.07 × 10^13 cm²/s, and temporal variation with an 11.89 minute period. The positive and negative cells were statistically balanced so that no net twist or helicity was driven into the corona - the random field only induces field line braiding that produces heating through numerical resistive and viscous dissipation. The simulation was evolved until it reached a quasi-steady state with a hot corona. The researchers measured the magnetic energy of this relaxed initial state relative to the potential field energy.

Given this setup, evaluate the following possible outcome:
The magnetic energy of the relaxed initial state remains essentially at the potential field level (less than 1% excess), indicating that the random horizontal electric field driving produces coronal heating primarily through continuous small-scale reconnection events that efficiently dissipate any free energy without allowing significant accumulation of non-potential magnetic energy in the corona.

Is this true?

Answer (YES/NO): YES